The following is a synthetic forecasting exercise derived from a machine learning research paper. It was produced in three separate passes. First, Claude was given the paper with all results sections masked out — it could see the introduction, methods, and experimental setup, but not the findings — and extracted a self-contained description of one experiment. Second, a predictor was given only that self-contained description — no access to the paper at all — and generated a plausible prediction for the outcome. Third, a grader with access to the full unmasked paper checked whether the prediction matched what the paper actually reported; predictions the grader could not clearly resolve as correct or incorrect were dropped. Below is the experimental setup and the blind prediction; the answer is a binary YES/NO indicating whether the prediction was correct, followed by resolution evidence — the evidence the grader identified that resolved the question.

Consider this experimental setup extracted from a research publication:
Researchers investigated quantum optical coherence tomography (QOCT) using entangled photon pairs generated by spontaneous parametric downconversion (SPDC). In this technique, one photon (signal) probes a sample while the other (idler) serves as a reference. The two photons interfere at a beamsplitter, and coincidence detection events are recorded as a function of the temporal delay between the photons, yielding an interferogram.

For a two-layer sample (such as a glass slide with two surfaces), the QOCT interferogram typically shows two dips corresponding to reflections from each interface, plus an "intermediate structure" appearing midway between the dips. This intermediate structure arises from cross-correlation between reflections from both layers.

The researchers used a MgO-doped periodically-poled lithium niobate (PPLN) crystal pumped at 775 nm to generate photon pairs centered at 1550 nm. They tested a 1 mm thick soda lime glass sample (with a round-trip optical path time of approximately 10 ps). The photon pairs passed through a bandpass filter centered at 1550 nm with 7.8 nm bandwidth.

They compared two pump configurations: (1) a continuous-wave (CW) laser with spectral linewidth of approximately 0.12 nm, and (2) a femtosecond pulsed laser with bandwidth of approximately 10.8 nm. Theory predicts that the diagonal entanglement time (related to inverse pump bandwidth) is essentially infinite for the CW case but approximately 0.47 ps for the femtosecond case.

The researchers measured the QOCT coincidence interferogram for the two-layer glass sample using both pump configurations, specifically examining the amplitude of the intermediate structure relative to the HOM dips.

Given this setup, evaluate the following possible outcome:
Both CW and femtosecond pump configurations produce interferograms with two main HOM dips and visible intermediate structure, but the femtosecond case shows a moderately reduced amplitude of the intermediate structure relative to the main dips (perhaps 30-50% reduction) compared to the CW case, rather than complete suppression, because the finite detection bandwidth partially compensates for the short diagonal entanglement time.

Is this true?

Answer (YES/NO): NO